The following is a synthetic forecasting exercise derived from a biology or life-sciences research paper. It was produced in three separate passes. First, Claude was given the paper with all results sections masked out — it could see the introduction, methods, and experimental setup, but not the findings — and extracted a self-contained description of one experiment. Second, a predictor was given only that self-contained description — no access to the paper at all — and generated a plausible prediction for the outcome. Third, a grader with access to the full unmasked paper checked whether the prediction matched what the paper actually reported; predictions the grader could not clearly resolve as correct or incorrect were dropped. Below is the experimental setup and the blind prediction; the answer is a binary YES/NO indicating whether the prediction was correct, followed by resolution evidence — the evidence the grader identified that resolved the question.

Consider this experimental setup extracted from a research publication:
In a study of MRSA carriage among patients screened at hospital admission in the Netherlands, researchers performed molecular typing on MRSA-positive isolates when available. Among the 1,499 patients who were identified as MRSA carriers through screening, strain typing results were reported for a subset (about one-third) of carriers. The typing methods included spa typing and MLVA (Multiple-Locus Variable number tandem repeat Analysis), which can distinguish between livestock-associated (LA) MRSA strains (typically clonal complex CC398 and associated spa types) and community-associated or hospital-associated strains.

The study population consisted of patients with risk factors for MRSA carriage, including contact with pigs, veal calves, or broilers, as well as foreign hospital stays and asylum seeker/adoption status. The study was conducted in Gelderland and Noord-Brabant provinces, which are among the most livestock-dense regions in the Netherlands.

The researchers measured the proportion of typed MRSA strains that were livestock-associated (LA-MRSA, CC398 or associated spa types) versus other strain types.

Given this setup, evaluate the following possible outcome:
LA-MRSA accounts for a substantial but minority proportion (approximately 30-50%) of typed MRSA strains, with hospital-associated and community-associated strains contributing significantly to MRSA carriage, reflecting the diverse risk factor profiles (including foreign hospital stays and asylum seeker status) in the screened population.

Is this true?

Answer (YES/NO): NO